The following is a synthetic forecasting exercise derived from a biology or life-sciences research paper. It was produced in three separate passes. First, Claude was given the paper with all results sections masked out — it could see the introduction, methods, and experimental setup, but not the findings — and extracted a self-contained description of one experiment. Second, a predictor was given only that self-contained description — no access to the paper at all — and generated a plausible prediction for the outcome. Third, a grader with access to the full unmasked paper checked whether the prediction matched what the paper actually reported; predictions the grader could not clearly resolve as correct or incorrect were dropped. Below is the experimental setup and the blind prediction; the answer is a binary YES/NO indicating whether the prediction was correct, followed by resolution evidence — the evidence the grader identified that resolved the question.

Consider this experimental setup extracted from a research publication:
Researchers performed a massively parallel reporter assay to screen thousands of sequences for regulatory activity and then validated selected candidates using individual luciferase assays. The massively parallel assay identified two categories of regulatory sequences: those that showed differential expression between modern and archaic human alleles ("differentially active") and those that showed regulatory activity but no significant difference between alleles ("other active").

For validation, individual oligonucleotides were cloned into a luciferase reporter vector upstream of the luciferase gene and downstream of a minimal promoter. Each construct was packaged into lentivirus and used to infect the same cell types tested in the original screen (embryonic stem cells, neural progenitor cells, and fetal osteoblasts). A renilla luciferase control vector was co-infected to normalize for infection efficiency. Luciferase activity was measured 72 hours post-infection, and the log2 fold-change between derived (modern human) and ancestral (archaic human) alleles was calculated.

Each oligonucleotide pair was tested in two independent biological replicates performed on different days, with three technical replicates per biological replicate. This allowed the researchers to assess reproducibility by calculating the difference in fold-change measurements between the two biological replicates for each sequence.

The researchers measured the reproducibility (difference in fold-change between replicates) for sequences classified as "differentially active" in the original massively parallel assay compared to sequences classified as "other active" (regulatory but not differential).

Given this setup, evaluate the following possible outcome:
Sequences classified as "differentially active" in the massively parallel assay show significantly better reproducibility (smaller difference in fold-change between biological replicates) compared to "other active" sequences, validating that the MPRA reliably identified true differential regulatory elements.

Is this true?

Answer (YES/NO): YES